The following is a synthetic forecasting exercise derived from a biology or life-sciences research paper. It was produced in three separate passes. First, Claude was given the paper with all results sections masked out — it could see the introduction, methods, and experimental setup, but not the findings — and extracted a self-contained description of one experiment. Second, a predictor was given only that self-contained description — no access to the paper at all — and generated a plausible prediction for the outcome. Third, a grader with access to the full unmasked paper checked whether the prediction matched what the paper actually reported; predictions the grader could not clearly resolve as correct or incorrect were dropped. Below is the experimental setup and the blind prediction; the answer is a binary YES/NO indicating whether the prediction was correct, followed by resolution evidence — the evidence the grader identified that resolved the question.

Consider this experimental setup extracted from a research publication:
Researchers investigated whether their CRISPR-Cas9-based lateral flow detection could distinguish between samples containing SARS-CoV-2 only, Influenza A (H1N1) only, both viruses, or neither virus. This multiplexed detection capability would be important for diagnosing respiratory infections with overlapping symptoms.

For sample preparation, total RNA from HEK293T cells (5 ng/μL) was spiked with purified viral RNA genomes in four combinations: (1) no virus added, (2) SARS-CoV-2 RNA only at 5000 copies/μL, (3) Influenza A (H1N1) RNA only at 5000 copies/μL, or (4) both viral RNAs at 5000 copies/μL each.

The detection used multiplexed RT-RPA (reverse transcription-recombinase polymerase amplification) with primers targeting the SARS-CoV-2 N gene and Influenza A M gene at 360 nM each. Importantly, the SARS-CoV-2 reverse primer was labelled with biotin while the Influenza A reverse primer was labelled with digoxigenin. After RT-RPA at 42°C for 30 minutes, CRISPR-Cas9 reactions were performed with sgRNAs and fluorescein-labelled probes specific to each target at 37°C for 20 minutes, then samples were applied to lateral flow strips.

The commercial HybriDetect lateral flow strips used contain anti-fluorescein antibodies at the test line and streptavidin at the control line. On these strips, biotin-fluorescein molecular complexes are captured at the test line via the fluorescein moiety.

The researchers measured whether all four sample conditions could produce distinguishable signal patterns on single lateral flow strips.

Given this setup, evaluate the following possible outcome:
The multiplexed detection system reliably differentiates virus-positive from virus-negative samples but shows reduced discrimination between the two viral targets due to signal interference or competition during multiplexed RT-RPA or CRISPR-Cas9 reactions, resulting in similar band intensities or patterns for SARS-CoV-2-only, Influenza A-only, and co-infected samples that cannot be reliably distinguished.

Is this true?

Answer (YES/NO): NO